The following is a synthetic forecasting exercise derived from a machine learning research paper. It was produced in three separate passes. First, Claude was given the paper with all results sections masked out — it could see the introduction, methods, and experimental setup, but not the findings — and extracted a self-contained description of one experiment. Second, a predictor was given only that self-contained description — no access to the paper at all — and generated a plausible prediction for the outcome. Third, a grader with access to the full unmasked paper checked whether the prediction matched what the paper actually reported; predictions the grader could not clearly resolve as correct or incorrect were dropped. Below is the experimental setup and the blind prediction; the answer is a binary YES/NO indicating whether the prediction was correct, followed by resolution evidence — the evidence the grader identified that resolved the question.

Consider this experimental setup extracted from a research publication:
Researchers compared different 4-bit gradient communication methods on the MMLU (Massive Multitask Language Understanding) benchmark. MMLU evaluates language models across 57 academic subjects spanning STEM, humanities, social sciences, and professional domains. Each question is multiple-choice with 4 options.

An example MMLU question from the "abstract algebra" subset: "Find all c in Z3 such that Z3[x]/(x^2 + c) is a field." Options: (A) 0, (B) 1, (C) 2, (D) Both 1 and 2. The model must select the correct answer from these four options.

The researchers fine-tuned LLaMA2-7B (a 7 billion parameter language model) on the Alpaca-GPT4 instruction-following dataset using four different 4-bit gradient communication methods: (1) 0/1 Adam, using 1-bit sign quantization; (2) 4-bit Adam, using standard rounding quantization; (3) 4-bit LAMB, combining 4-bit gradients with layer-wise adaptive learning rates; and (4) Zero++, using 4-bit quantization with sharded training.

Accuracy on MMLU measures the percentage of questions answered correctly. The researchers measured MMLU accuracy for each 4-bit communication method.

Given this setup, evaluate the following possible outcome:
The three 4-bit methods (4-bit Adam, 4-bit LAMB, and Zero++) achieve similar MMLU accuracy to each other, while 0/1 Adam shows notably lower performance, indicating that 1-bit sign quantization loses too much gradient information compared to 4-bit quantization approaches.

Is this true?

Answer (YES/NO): NO